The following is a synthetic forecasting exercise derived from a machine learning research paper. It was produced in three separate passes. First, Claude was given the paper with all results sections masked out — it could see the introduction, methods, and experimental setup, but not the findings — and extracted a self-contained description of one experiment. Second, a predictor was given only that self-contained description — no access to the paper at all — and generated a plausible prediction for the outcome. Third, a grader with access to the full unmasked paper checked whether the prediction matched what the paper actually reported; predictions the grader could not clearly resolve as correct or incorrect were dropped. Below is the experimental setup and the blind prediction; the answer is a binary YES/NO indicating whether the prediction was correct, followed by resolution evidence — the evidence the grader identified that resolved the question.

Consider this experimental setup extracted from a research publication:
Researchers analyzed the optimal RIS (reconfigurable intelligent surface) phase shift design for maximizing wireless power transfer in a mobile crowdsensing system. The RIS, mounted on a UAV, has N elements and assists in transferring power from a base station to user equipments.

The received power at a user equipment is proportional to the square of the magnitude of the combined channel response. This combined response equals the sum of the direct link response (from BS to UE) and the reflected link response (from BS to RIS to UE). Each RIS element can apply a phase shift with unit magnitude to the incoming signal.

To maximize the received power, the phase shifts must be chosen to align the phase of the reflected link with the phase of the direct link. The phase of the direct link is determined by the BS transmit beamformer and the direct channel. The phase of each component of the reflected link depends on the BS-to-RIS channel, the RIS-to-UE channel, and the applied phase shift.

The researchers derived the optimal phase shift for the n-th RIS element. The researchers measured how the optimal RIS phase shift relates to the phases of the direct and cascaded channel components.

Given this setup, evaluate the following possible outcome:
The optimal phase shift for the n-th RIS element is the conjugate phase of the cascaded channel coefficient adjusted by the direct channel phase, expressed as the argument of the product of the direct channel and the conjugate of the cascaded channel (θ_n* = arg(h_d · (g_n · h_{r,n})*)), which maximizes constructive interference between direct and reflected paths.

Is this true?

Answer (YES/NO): YES